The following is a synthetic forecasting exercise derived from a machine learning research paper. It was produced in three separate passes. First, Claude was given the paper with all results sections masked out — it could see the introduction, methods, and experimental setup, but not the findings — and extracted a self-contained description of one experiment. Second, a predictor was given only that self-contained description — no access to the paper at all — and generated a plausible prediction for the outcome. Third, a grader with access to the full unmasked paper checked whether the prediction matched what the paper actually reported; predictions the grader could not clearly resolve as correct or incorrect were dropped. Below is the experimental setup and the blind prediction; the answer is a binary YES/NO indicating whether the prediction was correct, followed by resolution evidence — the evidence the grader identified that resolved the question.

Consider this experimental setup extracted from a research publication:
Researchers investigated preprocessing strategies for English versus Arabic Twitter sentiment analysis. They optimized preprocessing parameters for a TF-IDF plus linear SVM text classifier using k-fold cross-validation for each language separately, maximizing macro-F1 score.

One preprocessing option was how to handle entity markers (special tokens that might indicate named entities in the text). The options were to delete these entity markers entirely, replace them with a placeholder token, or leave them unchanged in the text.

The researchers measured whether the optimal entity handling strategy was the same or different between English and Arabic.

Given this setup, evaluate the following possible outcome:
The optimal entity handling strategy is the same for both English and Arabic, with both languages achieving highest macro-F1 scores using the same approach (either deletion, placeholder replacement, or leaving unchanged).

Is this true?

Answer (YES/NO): NO